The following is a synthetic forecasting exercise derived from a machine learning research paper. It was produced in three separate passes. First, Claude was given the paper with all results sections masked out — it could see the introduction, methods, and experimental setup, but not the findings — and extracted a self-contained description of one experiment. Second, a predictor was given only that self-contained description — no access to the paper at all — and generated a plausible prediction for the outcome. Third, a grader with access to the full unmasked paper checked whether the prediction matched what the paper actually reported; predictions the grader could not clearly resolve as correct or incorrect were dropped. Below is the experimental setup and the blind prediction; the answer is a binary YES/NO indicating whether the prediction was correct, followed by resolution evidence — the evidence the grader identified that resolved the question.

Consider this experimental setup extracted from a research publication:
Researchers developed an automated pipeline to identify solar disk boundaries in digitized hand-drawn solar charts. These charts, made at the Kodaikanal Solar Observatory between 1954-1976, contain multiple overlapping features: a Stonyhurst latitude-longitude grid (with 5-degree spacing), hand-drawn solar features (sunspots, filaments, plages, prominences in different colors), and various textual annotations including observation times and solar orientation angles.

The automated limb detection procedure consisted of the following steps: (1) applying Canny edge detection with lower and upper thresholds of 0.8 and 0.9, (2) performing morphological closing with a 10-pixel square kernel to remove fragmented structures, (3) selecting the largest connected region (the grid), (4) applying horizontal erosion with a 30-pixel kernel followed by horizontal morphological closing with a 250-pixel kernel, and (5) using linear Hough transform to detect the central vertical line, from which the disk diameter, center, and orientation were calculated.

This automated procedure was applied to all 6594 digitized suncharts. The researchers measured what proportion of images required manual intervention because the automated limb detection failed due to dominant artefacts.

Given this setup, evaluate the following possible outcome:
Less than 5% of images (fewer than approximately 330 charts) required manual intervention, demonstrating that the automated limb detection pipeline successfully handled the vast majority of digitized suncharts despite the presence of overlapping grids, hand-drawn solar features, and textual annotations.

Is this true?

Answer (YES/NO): YES